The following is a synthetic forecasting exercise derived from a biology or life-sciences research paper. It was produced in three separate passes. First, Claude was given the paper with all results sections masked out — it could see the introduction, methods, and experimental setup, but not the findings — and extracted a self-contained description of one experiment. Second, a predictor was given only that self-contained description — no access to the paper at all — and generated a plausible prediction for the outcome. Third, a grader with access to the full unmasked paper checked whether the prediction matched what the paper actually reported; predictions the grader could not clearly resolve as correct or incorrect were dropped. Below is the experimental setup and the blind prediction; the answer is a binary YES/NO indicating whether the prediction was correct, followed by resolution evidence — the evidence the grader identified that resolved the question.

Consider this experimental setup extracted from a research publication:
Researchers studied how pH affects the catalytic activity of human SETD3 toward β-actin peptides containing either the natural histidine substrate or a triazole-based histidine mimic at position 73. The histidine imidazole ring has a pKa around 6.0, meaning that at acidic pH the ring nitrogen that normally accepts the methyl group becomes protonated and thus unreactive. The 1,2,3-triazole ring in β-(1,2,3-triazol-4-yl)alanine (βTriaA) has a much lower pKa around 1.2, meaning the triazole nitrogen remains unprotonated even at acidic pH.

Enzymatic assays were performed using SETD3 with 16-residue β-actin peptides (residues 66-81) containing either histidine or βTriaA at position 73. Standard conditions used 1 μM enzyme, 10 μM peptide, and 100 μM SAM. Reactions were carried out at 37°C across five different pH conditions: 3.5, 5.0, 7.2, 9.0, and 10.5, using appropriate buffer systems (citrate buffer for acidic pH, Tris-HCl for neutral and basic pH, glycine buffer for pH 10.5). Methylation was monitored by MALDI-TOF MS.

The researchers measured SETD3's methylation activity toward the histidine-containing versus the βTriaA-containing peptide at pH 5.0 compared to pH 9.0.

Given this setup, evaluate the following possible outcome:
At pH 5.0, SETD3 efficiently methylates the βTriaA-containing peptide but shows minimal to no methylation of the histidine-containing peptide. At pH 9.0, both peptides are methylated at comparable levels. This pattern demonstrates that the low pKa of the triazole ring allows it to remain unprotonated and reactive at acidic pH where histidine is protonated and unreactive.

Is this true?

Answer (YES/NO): NO